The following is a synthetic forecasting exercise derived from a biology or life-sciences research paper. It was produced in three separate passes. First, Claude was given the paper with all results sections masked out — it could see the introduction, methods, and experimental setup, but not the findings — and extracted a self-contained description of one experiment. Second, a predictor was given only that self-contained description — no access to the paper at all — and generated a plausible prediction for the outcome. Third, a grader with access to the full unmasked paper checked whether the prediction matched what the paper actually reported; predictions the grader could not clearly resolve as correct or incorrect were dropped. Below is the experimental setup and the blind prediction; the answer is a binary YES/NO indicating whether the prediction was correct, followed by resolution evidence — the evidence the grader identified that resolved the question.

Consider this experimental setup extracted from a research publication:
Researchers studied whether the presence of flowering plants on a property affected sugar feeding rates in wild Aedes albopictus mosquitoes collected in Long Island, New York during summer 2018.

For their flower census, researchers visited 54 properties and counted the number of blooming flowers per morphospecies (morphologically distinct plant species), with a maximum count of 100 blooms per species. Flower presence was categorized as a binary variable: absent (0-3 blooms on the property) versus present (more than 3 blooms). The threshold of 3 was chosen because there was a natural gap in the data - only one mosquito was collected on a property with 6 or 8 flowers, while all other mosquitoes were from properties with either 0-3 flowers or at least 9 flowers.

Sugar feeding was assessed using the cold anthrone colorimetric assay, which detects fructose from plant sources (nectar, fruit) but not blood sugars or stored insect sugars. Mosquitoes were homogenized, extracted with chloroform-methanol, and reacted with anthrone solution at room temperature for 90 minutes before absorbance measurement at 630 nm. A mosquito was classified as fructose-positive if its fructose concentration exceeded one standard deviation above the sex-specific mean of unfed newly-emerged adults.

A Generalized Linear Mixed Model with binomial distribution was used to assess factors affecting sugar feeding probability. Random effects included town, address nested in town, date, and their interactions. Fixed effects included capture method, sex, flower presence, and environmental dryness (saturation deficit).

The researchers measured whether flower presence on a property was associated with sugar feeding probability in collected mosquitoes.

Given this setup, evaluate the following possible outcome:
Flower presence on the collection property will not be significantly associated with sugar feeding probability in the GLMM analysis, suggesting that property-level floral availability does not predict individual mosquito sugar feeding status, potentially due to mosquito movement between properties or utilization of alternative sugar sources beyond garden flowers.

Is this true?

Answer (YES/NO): YES